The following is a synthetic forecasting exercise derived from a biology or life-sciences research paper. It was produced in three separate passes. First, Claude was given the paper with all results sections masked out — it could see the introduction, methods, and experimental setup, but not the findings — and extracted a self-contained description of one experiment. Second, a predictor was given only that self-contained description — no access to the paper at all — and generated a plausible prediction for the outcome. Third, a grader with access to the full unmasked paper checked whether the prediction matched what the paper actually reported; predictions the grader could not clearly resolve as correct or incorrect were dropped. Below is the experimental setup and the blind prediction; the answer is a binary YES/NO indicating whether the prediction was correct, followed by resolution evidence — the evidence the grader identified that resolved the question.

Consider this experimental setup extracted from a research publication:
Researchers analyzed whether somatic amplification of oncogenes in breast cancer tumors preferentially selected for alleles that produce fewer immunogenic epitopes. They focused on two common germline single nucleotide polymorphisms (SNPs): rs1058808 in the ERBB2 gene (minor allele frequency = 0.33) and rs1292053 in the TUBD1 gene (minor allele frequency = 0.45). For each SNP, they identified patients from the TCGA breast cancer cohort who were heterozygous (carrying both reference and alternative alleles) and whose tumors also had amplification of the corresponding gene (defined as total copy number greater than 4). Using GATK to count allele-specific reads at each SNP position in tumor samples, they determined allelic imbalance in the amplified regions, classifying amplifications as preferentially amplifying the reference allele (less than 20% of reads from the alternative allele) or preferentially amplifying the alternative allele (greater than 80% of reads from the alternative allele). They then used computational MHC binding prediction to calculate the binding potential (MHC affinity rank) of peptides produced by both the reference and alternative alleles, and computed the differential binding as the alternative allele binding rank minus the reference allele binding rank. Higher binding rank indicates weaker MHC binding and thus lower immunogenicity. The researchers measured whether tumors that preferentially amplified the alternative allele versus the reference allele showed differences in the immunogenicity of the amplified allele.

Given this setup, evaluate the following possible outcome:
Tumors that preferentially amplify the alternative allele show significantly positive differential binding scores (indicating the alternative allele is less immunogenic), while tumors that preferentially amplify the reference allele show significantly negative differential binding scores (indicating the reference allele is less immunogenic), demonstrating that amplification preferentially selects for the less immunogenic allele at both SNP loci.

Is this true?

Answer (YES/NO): NO